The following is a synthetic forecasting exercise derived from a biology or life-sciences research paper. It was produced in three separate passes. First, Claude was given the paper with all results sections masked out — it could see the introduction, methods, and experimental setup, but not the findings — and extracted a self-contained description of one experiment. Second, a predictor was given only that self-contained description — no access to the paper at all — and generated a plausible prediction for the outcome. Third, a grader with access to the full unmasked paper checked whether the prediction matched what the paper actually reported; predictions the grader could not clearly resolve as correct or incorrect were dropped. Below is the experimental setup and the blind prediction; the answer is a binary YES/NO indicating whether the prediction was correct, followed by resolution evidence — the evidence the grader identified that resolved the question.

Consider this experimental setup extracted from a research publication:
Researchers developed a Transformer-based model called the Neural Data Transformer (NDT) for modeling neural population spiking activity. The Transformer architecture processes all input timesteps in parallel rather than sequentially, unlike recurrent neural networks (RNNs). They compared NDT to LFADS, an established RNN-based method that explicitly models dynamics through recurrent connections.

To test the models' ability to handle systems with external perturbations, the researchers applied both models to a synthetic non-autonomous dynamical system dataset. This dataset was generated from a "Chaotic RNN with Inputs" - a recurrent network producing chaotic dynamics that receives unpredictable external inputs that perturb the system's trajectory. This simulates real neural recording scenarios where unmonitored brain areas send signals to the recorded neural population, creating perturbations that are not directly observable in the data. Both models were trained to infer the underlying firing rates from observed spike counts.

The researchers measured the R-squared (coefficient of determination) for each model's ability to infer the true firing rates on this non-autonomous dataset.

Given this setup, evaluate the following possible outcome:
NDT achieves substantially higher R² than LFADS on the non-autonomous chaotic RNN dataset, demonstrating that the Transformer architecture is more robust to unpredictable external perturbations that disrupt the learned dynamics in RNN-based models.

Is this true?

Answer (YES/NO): NO